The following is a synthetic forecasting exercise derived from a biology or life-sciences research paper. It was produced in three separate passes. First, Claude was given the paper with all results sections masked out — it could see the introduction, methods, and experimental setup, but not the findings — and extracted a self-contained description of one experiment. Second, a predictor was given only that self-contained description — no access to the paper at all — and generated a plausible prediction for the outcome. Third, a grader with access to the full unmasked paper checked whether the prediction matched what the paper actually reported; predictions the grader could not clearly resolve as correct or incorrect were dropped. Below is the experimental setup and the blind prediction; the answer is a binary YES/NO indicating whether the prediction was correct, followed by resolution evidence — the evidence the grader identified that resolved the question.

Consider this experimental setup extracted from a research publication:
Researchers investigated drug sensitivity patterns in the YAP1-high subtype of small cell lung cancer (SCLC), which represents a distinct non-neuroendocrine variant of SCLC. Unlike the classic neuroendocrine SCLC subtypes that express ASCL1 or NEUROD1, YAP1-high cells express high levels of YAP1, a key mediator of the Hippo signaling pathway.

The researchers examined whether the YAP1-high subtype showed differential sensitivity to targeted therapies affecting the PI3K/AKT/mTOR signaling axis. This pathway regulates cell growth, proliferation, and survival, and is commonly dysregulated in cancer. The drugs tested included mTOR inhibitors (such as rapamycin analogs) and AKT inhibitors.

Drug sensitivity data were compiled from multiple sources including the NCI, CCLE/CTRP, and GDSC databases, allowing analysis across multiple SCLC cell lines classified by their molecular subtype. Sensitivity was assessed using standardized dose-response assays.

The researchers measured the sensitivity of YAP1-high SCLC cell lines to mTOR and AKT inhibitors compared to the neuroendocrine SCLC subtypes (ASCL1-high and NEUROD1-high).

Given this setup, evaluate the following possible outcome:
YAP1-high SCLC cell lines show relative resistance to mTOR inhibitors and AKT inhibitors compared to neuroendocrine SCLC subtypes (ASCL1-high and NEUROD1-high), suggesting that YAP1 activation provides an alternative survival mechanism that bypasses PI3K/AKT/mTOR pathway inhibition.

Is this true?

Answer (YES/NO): NO